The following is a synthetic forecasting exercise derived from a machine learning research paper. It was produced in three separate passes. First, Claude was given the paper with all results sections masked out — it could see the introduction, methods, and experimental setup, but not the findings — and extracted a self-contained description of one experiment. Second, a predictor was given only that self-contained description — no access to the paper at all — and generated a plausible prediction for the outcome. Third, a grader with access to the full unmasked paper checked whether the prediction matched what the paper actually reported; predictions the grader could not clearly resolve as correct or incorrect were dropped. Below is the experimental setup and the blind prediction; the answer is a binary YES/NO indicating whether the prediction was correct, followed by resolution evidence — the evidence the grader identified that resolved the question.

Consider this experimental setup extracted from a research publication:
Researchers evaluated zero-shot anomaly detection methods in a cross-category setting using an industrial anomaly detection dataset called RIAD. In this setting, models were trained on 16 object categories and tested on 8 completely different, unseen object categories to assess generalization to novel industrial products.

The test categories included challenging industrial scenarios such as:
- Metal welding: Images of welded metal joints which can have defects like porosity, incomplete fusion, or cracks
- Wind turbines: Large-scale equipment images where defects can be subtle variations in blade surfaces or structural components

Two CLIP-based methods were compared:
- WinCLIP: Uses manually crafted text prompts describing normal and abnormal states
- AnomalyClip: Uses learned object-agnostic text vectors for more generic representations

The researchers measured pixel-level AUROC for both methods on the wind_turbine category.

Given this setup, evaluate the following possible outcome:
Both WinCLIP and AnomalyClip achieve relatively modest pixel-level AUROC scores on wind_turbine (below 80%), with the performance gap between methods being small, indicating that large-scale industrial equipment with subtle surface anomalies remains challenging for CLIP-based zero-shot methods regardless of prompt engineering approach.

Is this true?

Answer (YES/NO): NO